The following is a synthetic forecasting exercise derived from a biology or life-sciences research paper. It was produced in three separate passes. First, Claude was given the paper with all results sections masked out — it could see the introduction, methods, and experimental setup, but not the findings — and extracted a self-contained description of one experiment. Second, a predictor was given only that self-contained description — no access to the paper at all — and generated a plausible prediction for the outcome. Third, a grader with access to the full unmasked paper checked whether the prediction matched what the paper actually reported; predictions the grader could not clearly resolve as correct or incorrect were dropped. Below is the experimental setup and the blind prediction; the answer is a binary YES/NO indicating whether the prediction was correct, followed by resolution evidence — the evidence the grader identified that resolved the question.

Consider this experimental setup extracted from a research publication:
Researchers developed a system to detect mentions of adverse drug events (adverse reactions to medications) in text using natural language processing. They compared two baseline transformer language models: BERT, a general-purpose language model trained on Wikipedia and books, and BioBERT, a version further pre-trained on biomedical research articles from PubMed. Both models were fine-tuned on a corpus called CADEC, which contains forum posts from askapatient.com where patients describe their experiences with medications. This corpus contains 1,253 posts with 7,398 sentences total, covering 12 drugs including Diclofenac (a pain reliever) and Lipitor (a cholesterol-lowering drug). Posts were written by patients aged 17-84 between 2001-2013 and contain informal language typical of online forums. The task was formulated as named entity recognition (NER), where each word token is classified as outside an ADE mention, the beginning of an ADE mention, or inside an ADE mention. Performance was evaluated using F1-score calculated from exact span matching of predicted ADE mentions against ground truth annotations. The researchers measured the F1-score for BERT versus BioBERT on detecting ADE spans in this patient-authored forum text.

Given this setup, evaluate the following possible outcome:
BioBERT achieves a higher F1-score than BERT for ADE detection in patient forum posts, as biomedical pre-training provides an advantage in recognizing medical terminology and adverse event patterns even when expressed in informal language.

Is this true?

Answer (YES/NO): NO